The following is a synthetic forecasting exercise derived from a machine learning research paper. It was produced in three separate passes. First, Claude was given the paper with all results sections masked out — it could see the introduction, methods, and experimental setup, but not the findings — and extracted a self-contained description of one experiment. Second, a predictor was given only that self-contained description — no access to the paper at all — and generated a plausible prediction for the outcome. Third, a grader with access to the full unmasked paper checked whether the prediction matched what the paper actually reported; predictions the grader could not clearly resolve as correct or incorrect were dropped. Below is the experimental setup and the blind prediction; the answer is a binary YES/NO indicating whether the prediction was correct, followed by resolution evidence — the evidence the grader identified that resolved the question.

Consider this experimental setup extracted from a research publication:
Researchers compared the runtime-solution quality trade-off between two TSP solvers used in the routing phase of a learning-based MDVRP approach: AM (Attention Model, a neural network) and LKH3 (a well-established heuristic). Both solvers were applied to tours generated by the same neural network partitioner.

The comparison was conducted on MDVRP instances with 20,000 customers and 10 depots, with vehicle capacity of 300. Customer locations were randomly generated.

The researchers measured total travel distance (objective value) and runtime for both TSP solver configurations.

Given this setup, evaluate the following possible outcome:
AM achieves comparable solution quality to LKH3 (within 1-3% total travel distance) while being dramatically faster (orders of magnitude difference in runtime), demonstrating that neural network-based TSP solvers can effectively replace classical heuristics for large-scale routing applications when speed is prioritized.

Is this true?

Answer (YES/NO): NO